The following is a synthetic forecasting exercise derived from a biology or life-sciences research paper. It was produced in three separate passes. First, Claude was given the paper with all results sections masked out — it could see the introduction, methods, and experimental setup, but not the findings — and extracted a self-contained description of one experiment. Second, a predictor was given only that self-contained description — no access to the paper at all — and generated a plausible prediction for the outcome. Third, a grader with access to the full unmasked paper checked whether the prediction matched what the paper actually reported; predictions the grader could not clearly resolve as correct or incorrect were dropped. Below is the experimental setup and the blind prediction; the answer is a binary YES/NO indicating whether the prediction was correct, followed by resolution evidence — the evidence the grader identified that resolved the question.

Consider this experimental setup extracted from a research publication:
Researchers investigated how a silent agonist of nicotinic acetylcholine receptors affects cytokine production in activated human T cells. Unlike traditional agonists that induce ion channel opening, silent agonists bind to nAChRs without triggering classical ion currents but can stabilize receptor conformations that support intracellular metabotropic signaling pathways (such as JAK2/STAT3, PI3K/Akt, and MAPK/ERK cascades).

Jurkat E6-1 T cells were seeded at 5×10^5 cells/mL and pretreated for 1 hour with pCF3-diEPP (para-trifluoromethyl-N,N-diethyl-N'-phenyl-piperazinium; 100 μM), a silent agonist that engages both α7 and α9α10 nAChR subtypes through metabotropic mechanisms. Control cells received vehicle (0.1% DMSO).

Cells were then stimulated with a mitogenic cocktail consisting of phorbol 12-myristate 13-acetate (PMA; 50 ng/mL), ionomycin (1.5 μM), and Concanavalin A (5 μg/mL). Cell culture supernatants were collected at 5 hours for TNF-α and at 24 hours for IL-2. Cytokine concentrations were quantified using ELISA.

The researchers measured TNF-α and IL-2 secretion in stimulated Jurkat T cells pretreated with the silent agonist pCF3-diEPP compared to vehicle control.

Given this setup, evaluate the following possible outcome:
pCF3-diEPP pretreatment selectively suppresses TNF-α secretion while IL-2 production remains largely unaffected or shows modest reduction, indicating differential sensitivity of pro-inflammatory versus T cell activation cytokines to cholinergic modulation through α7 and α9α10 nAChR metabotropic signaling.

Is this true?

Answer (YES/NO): NO